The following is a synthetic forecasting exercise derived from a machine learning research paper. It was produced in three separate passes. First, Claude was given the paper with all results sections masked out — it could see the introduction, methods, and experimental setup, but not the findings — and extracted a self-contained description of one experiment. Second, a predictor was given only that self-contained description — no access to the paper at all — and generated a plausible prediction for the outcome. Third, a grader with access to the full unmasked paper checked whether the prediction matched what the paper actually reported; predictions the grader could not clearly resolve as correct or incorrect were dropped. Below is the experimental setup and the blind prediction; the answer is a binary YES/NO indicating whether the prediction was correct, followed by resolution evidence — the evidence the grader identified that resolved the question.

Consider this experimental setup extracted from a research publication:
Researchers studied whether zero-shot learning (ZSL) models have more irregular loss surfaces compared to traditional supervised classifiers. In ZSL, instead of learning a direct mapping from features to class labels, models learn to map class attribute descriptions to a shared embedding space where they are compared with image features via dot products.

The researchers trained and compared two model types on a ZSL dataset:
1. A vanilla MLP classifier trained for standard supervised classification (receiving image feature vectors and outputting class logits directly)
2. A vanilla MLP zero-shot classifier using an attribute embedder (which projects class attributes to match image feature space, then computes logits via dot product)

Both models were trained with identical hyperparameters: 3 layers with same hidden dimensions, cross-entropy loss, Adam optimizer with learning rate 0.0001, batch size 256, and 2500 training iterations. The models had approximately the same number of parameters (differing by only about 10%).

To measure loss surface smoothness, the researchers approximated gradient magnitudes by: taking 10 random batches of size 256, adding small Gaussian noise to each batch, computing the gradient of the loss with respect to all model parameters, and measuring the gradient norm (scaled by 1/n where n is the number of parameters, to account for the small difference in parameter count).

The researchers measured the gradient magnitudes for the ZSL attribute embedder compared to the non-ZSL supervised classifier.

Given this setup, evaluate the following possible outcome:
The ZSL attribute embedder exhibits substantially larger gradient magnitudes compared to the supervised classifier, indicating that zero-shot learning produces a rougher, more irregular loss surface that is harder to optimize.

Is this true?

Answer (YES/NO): YES